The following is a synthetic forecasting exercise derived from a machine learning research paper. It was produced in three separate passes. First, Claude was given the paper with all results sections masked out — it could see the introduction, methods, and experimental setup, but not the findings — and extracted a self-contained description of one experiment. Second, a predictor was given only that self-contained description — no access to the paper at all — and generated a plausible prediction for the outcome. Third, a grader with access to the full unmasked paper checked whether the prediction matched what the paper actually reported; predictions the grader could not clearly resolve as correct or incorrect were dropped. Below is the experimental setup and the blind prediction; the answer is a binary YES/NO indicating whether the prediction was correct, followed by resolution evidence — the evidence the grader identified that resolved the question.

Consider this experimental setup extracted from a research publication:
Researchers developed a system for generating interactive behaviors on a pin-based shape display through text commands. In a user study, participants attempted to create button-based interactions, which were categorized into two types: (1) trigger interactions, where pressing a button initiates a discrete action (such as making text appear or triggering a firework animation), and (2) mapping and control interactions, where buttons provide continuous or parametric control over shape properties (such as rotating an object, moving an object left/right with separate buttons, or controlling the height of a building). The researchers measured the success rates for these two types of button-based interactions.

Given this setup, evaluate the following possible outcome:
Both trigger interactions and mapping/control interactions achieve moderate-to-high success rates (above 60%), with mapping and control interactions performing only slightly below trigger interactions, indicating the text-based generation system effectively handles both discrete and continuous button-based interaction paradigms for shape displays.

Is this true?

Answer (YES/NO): NO